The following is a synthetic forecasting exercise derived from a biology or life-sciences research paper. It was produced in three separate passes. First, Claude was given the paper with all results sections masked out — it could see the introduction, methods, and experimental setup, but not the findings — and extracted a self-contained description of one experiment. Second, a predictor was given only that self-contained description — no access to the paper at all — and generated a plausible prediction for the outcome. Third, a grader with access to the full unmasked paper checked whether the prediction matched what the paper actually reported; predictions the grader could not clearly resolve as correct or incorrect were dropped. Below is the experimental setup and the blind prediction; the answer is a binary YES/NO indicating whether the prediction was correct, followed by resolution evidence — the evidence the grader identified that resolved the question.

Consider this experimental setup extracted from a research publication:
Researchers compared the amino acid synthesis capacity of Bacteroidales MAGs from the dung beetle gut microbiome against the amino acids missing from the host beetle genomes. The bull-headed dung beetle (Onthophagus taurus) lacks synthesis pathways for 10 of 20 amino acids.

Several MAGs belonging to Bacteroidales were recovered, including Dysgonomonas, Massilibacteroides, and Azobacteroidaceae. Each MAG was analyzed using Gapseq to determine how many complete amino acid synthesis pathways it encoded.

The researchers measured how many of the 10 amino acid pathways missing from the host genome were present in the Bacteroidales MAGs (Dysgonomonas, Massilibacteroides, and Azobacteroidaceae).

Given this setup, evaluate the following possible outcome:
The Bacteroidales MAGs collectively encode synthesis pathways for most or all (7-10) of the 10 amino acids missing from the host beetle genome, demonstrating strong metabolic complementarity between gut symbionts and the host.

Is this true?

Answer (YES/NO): YES